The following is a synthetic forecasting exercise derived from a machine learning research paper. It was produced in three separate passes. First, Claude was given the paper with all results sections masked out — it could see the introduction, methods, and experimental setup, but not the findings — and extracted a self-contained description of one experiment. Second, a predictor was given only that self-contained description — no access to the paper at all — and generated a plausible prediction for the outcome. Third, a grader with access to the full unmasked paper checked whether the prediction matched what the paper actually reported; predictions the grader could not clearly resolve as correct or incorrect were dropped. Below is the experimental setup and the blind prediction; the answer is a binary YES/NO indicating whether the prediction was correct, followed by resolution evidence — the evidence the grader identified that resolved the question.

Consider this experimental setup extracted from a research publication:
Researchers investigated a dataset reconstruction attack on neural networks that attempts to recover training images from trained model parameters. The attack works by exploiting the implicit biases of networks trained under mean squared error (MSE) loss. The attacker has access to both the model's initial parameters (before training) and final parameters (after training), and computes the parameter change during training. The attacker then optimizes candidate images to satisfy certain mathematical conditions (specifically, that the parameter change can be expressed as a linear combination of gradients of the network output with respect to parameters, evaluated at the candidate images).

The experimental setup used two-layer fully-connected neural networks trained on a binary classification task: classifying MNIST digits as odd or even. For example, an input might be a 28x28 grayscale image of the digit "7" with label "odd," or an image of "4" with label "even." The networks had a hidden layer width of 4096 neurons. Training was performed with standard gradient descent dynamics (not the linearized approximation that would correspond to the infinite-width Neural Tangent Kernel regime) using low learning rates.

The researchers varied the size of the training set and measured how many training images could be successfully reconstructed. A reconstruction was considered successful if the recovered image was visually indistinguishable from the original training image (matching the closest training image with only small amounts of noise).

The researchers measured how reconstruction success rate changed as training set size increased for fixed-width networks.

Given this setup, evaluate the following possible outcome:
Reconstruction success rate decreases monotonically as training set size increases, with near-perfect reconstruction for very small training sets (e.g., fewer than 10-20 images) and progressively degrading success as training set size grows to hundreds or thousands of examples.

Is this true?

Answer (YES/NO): YES